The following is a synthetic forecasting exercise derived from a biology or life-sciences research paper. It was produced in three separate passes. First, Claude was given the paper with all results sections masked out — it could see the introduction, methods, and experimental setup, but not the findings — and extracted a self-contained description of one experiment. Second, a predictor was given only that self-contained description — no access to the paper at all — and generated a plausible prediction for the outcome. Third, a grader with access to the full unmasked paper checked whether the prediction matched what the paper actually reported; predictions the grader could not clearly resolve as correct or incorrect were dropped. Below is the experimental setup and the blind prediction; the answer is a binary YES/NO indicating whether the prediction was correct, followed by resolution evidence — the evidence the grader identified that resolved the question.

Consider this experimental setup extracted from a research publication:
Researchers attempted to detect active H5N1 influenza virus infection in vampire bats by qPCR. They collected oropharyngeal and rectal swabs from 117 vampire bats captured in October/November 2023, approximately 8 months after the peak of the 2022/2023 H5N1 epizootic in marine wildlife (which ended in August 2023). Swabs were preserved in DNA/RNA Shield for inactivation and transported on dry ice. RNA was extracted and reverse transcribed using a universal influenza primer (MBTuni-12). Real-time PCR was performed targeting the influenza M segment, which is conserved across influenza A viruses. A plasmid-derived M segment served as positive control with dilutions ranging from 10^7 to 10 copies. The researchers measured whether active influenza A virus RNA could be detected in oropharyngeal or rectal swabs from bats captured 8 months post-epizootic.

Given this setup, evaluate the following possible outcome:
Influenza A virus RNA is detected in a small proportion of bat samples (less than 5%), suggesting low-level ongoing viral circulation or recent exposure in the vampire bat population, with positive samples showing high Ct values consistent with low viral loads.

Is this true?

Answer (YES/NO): NO